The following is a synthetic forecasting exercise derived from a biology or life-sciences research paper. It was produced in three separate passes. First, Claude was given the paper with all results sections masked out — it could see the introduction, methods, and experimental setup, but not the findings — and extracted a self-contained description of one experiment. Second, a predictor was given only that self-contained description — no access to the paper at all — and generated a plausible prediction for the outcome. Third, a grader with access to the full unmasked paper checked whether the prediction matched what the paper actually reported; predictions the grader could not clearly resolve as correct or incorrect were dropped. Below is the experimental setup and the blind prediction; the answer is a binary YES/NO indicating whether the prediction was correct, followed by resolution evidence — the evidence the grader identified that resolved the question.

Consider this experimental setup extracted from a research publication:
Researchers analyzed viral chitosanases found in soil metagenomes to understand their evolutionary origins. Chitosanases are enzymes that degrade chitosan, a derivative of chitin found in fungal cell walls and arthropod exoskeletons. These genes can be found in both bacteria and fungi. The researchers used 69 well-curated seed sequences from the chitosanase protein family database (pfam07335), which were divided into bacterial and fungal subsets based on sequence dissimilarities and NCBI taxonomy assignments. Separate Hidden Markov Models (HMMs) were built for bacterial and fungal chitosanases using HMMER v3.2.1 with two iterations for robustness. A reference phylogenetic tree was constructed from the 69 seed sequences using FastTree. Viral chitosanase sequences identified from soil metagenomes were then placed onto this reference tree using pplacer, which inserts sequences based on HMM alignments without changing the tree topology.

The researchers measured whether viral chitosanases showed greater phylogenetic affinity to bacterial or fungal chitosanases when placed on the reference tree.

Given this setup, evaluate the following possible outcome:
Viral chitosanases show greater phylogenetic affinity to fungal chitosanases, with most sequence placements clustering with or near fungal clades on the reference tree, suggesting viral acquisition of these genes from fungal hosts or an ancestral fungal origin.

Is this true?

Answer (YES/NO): NO